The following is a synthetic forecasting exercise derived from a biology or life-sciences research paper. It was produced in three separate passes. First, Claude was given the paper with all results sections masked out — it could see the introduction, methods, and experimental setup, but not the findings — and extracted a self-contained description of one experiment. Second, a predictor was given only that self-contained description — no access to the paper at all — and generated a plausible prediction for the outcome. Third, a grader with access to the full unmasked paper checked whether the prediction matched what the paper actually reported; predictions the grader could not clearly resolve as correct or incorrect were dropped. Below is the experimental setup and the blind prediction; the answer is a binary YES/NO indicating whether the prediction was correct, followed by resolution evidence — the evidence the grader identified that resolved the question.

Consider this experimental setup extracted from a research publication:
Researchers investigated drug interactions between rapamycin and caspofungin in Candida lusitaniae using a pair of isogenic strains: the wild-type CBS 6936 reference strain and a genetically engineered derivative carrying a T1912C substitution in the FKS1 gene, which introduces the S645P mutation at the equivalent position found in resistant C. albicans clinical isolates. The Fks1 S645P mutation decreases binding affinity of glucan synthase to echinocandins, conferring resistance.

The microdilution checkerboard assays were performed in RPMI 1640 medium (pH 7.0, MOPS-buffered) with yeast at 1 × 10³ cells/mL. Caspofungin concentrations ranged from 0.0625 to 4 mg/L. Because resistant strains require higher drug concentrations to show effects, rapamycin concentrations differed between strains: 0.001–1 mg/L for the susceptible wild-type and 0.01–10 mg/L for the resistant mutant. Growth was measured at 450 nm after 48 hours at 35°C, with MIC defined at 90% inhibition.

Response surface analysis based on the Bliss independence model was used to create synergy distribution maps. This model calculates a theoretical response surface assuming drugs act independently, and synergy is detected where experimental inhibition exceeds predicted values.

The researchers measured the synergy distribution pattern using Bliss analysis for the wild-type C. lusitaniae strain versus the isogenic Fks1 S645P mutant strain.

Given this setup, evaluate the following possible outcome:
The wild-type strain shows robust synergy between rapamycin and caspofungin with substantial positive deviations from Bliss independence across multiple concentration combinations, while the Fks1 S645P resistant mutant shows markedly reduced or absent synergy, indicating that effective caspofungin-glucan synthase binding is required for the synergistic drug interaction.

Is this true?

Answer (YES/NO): NO